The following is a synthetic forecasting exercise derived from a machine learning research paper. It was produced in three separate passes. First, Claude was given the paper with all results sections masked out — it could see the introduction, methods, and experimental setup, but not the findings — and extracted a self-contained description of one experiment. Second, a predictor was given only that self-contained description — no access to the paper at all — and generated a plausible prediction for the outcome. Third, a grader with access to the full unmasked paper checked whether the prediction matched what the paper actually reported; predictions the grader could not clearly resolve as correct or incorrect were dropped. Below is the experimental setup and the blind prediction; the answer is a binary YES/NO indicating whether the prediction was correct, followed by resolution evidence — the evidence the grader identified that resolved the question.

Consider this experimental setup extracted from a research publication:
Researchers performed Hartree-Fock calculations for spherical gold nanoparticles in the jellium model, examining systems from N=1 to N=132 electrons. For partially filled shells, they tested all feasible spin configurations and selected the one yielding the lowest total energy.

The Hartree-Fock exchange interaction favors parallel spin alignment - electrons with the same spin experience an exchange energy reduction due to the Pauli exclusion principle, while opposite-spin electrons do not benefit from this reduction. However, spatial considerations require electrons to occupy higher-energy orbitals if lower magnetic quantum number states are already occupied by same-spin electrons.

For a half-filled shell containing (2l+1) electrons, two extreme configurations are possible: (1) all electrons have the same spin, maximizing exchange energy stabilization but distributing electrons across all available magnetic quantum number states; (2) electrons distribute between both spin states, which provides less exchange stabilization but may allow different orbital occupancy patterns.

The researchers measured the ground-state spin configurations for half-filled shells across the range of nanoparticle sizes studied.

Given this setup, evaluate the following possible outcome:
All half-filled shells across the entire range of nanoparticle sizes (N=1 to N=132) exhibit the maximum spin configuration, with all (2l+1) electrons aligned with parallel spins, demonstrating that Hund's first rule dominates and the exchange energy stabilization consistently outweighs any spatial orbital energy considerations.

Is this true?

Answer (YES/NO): YES